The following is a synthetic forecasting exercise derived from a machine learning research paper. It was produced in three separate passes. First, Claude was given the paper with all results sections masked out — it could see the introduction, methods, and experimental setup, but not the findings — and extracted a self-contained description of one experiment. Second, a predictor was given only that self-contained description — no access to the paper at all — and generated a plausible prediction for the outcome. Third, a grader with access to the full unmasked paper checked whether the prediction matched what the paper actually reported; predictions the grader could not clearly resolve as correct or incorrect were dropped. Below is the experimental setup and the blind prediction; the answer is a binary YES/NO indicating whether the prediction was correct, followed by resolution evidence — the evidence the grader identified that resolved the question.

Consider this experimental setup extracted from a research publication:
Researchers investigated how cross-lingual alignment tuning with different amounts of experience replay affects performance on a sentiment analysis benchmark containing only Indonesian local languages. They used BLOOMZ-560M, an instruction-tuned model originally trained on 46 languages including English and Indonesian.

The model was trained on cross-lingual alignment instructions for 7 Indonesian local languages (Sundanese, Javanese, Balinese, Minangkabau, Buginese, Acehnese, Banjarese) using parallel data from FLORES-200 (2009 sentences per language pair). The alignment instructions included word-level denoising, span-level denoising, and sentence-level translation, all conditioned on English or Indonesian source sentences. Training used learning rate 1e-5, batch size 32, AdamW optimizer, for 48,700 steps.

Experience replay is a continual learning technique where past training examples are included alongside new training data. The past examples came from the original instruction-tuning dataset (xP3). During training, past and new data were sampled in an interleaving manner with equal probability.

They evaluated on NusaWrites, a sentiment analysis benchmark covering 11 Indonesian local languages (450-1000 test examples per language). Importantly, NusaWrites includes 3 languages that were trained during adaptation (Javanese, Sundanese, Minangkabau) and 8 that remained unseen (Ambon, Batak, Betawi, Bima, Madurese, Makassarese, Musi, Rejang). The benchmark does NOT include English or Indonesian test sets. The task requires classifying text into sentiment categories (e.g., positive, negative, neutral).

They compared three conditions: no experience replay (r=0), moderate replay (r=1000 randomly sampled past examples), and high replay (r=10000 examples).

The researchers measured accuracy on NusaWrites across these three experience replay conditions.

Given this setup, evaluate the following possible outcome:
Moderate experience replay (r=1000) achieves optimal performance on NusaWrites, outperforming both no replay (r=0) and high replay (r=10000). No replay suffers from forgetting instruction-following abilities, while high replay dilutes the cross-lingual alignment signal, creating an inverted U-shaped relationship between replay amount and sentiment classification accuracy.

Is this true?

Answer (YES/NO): NO